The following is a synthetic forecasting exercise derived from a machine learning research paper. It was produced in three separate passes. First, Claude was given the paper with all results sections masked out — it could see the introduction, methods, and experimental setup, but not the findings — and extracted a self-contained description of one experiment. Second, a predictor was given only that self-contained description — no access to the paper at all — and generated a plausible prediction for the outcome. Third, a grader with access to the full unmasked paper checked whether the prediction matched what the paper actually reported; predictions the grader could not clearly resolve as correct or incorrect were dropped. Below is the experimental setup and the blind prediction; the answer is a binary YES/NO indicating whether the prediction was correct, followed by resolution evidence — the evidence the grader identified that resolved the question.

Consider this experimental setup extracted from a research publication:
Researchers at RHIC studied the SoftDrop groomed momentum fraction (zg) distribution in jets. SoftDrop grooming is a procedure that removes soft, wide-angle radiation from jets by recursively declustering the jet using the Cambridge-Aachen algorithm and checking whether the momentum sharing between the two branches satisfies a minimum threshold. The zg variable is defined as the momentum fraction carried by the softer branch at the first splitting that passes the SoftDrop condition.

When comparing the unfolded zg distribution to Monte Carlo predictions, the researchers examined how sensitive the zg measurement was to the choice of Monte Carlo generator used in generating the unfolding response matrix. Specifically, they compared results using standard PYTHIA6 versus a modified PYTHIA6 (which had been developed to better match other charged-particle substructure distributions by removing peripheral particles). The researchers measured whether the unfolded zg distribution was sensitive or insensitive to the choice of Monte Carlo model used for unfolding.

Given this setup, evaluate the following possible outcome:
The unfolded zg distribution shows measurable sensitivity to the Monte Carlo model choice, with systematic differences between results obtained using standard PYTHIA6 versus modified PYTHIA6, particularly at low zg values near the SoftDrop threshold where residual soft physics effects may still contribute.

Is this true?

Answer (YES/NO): NO